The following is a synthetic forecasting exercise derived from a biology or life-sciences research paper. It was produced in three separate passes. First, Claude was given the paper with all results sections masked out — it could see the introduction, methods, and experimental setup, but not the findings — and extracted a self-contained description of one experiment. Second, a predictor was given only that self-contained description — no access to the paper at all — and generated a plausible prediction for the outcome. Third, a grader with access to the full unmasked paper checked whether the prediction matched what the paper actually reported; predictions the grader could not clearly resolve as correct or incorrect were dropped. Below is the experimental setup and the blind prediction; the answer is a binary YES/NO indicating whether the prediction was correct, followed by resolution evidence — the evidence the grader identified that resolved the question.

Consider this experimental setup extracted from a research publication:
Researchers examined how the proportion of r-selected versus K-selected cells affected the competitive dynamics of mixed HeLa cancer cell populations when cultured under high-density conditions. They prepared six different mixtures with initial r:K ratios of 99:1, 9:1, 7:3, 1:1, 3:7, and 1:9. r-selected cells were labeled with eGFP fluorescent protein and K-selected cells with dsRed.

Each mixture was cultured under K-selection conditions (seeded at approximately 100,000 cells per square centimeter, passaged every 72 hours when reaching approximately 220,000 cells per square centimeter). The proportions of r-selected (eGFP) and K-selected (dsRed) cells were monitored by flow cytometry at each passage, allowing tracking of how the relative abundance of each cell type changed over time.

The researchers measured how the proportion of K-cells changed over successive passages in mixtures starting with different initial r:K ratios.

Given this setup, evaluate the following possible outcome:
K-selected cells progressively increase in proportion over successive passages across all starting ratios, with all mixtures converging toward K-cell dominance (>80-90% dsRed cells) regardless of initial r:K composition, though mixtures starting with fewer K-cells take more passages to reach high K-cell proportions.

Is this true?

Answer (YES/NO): YES